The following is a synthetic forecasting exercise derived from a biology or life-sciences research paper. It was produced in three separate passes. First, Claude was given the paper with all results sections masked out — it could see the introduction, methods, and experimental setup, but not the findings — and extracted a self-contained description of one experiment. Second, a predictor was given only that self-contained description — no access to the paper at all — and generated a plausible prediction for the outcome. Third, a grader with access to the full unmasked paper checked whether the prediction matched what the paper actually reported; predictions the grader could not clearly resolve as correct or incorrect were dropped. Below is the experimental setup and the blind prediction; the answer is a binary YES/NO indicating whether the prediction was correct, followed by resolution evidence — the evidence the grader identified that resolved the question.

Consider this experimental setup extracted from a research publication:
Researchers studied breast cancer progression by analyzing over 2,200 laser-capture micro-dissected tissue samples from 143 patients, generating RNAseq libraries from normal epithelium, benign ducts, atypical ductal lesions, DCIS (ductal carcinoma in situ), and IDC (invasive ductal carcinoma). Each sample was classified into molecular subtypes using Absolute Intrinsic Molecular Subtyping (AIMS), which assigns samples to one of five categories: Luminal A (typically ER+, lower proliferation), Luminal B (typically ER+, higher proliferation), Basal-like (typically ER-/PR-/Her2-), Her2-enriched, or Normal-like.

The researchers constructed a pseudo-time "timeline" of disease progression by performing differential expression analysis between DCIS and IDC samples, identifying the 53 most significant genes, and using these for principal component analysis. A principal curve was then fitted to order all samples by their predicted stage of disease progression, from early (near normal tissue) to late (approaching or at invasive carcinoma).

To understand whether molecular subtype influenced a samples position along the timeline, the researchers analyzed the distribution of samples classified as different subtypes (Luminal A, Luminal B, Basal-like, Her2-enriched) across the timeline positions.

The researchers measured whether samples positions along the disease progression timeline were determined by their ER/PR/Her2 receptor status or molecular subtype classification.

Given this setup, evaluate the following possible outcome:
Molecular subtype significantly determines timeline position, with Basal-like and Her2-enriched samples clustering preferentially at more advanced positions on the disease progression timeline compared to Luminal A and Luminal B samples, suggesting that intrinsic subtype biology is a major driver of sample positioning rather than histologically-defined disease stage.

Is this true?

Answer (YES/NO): NO